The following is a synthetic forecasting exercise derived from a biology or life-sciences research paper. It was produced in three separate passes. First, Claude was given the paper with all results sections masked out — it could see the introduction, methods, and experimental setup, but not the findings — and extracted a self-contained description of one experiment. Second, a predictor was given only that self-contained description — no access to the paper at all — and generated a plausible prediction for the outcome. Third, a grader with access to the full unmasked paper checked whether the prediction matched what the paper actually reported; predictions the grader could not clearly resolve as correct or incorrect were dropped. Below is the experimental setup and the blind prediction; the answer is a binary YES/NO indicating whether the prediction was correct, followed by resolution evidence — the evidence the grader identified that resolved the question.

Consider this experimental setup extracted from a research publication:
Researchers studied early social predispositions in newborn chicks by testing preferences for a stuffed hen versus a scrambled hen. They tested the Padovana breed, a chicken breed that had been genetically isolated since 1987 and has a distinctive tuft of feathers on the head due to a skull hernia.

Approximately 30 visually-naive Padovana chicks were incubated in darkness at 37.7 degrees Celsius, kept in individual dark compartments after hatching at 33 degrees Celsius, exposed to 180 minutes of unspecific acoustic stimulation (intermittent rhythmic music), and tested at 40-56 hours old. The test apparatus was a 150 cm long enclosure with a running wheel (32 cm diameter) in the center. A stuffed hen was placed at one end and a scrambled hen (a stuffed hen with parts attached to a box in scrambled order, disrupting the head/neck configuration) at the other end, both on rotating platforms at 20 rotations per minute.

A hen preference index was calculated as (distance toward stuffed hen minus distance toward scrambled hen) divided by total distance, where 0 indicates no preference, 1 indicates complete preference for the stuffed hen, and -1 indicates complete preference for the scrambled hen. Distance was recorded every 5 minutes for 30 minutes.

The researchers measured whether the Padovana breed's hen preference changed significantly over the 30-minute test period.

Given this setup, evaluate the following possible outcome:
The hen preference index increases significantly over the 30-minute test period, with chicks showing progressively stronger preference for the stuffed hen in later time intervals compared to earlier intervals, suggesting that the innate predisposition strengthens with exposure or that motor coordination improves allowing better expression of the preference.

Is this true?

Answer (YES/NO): NO